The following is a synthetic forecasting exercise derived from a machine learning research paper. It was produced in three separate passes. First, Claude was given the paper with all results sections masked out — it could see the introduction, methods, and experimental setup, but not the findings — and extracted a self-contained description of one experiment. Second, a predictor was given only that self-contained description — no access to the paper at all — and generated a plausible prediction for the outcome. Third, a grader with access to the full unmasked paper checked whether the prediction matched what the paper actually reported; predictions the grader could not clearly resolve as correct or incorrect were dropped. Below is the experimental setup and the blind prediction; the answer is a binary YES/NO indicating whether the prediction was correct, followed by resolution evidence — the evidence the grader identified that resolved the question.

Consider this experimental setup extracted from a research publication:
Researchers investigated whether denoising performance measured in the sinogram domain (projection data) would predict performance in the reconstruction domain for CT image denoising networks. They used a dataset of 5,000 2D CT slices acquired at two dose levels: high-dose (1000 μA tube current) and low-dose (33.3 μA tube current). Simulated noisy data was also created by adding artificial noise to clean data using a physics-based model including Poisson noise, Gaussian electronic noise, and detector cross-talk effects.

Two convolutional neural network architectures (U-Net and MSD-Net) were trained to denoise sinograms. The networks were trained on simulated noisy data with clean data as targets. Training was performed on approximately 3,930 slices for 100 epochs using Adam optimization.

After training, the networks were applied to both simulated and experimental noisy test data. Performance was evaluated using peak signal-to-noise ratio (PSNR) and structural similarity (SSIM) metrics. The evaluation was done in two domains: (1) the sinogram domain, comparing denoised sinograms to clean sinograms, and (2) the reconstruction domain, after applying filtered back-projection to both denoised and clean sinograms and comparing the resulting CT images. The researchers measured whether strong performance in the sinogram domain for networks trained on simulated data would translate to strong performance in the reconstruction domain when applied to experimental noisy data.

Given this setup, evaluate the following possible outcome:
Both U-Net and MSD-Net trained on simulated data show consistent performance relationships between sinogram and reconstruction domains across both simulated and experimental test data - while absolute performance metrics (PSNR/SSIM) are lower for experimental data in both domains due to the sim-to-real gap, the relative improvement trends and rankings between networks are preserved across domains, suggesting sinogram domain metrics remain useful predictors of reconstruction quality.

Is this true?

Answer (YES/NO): NO